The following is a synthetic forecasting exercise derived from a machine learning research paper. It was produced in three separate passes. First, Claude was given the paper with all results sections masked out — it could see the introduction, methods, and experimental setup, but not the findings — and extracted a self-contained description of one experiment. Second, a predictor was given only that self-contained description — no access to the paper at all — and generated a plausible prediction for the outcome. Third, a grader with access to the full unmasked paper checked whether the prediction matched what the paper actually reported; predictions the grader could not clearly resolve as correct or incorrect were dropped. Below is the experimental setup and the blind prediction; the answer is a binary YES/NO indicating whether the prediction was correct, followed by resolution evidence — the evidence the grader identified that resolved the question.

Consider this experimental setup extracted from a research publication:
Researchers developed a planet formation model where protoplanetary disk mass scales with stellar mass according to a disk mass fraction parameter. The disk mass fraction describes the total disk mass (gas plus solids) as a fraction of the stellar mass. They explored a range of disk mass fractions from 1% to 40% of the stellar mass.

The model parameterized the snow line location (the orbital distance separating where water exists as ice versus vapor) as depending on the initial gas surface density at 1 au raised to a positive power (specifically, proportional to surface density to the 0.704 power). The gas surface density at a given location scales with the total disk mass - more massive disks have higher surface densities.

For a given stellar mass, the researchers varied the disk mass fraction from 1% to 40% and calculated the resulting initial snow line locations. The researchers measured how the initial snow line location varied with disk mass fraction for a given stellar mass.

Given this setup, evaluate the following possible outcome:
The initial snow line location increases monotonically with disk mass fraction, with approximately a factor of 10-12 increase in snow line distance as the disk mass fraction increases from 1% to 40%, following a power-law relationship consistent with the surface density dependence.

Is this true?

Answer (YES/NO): NO